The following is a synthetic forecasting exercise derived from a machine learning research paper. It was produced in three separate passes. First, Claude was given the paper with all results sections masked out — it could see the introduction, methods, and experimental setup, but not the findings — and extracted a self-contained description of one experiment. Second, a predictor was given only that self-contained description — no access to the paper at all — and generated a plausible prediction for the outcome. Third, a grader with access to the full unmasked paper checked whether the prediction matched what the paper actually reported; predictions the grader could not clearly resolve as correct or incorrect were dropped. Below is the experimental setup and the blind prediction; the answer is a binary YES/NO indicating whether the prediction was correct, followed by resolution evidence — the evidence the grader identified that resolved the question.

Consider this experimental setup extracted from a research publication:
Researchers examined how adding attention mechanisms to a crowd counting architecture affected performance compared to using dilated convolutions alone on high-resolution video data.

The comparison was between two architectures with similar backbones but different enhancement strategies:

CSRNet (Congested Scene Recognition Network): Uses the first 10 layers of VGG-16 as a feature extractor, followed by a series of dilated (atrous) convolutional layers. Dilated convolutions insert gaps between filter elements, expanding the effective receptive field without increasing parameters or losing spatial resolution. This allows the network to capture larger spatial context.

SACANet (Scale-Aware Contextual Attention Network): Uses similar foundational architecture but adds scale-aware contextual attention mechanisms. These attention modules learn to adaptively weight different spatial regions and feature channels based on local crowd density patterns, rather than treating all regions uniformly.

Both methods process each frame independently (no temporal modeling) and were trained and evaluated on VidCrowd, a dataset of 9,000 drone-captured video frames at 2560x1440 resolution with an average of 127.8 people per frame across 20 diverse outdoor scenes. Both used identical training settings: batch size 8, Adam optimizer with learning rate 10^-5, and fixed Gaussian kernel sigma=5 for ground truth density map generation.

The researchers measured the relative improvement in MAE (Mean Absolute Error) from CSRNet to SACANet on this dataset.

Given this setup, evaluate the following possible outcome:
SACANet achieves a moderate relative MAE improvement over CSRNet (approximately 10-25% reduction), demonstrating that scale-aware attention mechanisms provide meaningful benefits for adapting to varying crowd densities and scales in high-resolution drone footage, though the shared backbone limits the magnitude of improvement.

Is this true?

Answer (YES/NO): YES